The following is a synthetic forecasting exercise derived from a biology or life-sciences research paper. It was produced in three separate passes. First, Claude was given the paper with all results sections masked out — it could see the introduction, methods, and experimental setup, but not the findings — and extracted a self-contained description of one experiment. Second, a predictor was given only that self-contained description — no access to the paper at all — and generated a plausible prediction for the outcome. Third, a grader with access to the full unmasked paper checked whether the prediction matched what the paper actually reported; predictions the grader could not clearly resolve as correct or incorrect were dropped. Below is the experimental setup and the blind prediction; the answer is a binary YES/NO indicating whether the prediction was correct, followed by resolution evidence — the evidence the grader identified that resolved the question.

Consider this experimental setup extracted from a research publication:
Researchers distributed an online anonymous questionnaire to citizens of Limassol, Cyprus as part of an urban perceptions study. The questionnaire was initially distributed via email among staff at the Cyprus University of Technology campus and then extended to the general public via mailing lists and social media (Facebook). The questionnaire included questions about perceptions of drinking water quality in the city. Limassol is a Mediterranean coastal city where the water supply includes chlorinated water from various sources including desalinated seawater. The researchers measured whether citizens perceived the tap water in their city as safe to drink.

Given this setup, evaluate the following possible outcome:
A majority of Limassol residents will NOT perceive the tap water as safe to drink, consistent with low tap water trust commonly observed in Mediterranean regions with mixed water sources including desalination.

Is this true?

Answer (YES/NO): YES